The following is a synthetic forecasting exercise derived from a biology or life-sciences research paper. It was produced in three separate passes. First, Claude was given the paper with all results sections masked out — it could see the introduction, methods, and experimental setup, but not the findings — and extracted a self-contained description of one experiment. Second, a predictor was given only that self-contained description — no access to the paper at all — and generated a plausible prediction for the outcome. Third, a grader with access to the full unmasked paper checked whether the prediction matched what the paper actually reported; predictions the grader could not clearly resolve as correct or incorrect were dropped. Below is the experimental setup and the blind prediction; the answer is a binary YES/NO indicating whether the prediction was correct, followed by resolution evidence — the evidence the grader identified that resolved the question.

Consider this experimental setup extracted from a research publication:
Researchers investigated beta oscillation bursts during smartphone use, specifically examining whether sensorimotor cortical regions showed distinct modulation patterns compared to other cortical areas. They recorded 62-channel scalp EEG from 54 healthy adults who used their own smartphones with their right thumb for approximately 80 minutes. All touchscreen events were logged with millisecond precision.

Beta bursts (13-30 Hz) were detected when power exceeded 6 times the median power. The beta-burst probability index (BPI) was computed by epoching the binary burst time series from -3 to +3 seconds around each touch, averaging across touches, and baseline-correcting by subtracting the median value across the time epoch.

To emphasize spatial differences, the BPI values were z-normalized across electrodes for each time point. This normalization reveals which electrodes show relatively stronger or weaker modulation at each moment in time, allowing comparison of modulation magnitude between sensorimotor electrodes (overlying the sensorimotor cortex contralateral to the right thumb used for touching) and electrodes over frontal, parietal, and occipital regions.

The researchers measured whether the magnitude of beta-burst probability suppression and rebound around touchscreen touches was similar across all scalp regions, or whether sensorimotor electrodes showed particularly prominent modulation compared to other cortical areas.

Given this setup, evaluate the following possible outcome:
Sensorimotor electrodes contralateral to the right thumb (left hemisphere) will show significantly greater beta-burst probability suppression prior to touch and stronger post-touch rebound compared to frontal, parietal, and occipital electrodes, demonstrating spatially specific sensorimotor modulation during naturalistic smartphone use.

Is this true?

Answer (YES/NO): YES